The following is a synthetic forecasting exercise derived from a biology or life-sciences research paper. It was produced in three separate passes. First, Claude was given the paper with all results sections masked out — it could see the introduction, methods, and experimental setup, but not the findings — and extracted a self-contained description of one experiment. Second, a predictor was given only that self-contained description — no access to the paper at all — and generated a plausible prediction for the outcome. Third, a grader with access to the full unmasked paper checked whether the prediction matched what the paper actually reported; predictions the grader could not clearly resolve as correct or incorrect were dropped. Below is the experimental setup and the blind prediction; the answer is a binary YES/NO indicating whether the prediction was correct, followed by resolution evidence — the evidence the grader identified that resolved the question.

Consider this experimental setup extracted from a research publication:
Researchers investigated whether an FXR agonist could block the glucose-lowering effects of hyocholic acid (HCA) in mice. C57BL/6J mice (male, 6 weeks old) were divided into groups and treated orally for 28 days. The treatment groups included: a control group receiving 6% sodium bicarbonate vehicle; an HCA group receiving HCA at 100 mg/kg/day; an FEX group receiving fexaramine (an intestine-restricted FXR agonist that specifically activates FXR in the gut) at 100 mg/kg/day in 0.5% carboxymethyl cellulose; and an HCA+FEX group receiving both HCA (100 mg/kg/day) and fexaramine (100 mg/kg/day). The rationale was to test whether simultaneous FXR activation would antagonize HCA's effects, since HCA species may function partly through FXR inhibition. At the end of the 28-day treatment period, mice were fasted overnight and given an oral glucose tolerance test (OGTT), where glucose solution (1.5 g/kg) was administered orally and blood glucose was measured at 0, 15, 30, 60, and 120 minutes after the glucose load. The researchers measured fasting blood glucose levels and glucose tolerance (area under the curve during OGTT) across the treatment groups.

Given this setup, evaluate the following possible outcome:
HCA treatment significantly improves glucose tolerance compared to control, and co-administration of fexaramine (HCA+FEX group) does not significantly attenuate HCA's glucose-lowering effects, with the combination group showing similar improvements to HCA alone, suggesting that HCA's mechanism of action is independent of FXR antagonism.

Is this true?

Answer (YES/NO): NO